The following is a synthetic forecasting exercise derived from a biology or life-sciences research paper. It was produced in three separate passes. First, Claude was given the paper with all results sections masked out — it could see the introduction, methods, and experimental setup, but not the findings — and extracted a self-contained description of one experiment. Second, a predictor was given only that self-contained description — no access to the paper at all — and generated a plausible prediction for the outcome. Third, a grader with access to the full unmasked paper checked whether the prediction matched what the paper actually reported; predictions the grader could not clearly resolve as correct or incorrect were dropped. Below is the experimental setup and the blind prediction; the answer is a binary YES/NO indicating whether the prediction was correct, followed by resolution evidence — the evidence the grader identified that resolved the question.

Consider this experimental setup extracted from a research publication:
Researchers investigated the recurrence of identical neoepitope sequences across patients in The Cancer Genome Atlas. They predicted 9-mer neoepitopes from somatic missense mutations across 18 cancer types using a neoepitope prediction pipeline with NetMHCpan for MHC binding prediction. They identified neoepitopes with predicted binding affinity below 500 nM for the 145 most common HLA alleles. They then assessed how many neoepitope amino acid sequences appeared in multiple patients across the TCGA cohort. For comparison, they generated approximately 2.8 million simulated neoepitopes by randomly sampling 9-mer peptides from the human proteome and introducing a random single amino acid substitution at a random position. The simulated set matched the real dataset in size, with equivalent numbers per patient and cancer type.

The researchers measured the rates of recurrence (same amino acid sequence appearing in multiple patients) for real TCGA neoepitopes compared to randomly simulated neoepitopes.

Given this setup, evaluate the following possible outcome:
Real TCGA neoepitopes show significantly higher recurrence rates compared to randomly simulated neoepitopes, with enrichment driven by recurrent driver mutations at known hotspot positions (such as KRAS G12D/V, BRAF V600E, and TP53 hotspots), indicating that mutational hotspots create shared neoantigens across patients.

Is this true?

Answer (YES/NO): YES